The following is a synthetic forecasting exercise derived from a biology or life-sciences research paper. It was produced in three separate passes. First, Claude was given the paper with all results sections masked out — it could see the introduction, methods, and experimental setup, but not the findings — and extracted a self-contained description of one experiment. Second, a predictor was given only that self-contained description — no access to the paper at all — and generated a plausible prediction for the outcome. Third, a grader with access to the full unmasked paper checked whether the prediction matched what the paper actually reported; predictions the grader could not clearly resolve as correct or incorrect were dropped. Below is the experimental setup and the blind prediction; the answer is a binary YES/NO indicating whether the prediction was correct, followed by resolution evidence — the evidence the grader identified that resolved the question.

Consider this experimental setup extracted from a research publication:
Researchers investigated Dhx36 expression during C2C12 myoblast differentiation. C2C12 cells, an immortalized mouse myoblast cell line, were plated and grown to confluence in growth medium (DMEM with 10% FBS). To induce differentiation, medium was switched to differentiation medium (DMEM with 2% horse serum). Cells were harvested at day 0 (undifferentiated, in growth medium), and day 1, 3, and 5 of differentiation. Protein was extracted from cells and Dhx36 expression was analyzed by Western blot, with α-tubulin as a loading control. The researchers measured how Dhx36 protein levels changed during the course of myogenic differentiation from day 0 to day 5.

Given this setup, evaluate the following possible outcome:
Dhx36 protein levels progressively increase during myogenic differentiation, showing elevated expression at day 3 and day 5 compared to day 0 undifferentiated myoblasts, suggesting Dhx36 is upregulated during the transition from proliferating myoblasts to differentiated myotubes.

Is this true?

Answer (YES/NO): NO